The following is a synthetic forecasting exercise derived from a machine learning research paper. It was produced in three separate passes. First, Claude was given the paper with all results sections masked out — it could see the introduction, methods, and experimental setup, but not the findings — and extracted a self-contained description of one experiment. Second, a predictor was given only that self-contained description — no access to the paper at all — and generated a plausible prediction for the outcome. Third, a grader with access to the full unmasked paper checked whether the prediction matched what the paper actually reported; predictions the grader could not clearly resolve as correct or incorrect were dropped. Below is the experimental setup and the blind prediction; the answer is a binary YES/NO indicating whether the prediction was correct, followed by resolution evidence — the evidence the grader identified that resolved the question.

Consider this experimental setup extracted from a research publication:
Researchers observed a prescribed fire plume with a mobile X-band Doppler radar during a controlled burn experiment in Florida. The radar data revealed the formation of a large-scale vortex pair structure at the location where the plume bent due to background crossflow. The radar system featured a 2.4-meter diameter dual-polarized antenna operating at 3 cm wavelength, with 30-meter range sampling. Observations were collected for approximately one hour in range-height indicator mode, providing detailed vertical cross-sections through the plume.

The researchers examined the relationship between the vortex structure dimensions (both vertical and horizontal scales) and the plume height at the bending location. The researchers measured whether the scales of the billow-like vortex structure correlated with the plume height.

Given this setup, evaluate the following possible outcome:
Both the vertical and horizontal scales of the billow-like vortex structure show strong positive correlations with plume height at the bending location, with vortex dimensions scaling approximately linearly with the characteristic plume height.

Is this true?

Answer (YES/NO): YES